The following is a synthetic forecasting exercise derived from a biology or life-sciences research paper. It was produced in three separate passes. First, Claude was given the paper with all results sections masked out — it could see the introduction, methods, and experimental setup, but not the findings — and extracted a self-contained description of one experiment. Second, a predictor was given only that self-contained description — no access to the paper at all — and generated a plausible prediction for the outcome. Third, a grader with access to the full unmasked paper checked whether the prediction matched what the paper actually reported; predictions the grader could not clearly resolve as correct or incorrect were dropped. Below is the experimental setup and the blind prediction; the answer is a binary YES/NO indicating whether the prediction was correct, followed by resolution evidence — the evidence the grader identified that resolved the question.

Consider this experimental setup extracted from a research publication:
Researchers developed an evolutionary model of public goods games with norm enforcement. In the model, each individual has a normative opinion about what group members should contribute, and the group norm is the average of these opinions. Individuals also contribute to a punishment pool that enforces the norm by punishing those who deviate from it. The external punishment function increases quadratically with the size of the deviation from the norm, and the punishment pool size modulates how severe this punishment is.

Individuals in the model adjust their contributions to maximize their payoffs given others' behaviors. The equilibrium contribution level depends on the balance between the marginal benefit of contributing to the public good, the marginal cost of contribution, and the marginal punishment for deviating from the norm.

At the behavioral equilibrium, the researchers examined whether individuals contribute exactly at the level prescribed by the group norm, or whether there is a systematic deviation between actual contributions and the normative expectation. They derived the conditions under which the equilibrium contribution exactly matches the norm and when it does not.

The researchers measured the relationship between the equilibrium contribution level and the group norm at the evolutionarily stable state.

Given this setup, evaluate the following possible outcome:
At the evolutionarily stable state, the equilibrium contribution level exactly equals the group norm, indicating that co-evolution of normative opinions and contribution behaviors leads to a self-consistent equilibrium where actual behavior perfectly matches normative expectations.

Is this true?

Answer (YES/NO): NO